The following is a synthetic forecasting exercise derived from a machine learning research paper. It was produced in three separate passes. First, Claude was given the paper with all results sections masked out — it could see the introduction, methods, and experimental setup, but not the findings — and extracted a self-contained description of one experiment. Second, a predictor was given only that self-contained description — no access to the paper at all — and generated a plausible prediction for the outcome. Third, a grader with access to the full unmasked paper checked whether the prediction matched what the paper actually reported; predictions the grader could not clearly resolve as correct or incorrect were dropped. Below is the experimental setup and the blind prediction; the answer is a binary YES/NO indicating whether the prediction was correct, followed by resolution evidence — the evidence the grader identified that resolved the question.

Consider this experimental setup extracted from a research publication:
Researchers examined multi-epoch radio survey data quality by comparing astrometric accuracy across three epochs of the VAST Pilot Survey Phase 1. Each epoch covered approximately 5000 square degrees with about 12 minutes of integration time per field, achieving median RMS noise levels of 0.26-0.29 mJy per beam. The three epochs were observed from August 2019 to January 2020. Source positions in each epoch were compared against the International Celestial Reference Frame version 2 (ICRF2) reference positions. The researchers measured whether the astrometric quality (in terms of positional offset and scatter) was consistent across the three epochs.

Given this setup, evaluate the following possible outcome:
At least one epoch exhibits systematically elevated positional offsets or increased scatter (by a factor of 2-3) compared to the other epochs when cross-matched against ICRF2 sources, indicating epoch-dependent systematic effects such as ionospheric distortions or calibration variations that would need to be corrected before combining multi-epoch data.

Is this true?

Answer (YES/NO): NO